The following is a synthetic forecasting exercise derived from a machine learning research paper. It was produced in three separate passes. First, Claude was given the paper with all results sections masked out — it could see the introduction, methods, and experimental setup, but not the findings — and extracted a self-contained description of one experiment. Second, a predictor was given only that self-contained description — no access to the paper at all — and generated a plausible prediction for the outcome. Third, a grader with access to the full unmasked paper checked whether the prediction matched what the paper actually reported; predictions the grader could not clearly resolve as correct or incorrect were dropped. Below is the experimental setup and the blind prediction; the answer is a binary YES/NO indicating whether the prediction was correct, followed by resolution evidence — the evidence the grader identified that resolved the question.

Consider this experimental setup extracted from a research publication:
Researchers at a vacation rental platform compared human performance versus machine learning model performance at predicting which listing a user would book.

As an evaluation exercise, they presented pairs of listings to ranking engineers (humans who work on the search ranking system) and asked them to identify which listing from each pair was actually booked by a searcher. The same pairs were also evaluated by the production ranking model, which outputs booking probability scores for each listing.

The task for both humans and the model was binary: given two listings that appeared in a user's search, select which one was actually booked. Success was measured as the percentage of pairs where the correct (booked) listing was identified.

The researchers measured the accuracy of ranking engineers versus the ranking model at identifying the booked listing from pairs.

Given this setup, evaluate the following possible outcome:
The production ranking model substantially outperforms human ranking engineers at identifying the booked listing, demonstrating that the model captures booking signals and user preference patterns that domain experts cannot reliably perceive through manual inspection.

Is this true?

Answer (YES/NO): YES